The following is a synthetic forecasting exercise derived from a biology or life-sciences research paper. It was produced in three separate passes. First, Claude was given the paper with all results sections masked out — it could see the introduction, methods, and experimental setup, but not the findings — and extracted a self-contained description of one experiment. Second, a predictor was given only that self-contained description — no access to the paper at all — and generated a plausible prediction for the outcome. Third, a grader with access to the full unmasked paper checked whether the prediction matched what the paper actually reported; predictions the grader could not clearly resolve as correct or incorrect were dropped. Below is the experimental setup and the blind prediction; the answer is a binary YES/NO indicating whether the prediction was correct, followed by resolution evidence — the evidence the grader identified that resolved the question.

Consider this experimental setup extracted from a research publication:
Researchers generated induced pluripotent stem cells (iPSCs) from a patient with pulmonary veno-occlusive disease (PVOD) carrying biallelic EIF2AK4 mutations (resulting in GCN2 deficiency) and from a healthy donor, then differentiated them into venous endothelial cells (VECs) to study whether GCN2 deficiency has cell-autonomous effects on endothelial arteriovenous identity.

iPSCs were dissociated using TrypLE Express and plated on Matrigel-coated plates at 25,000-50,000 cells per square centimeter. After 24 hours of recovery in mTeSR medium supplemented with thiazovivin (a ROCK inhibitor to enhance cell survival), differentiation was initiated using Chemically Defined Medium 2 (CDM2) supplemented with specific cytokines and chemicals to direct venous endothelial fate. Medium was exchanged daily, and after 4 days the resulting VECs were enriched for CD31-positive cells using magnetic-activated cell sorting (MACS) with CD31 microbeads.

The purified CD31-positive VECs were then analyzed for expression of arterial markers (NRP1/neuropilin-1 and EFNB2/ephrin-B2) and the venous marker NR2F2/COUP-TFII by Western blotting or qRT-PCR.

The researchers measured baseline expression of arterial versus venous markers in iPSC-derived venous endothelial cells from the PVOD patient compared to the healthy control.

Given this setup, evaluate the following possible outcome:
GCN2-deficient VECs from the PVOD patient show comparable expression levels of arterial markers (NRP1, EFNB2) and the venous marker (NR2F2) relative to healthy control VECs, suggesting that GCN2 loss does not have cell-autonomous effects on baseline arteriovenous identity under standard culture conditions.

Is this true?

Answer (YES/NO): NO